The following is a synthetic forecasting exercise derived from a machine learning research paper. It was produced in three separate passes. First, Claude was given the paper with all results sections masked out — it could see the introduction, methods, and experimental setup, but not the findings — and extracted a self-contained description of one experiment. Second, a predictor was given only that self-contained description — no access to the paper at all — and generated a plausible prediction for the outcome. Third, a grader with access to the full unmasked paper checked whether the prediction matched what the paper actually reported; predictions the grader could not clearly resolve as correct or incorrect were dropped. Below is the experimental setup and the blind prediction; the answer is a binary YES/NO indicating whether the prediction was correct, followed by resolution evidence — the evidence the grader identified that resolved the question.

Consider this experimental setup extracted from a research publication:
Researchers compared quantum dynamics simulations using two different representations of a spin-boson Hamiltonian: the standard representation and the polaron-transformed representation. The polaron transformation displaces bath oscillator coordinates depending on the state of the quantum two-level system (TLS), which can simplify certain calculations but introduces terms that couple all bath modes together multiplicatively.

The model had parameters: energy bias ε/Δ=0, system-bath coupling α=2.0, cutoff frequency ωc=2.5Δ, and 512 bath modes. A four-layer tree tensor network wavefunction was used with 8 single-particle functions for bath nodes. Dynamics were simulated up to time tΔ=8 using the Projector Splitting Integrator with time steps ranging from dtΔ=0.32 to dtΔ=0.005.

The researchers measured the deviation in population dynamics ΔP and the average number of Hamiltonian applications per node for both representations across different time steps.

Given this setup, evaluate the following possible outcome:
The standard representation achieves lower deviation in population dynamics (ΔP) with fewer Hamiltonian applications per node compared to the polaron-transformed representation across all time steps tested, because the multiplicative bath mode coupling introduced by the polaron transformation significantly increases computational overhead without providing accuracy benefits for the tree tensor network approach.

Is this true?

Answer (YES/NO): NO